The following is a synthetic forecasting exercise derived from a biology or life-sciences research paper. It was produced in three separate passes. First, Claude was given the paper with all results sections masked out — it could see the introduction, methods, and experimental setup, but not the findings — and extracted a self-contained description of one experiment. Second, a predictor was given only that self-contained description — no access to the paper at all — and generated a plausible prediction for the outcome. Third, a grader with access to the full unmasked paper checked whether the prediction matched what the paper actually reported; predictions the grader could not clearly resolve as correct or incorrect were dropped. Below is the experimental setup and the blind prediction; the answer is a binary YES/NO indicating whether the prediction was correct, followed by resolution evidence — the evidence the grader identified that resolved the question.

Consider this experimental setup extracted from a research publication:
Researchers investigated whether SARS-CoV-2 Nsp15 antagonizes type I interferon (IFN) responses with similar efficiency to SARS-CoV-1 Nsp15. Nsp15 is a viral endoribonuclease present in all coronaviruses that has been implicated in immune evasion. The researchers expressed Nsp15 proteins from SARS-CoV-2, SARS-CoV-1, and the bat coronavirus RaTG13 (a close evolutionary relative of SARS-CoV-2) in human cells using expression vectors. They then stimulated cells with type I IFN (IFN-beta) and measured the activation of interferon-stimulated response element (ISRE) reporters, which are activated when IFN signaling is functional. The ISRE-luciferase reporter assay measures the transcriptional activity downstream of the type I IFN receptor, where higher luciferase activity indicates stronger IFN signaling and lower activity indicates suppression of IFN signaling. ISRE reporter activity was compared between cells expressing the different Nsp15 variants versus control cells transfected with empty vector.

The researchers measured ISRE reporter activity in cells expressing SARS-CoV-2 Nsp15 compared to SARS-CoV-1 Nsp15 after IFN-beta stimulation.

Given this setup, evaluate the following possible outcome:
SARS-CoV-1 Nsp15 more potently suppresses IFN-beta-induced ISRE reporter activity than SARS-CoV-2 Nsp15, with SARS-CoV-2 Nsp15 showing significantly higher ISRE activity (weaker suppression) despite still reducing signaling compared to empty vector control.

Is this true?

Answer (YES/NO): YES